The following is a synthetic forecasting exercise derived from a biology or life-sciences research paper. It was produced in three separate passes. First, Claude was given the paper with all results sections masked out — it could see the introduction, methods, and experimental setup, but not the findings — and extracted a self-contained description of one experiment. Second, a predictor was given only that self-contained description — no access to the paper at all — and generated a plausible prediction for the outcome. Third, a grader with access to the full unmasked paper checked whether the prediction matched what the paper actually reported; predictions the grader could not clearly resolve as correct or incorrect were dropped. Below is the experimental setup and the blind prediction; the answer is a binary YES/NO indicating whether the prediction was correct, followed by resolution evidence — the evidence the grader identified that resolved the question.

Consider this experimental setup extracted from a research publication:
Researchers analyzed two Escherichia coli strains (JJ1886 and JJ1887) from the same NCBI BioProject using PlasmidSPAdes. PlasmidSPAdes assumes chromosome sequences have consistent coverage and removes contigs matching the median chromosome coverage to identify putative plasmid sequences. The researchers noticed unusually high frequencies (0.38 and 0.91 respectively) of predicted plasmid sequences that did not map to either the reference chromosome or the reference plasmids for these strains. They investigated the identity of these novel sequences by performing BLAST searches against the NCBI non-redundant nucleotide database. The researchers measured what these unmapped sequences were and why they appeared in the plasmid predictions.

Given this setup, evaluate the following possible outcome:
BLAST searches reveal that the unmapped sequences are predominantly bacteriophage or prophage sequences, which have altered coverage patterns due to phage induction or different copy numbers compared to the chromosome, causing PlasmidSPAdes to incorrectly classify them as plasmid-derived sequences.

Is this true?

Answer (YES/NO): NO